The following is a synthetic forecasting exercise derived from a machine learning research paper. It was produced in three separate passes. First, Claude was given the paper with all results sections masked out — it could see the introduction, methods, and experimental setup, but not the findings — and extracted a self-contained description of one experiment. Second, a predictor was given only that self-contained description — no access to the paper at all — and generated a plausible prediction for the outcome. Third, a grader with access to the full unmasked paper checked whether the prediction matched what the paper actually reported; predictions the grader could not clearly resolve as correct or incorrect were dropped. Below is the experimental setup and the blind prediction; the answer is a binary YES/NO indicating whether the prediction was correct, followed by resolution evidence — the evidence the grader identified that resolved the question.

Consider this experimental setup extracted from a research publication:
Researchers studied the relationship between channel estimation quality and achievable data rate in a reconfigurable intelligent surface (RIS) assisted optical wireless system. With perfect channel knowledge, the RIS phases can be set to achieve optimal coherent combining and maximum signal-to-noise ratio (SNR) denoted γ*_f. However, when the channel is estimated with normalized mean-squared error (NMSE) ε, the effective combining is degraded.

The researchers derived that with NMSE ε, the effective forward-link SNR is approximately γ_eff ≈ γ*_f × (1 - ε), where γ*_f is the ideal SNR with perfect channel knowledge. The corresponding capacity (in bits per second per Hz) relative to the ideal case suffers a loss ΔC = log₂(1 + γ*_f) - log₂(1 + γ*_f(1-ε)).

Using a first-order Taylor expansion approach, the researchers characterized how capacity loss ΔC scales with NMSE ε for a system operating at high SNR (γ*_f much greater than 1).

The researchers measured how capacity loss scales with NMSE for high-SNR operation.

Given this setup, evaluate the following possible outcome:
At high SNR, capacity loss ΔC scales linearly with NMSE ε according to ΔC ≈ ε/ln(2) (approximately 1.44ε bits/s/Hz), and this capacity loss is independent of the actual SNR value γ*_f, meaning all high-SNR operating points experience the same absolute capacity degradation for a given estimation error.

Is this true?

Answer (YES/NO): YES